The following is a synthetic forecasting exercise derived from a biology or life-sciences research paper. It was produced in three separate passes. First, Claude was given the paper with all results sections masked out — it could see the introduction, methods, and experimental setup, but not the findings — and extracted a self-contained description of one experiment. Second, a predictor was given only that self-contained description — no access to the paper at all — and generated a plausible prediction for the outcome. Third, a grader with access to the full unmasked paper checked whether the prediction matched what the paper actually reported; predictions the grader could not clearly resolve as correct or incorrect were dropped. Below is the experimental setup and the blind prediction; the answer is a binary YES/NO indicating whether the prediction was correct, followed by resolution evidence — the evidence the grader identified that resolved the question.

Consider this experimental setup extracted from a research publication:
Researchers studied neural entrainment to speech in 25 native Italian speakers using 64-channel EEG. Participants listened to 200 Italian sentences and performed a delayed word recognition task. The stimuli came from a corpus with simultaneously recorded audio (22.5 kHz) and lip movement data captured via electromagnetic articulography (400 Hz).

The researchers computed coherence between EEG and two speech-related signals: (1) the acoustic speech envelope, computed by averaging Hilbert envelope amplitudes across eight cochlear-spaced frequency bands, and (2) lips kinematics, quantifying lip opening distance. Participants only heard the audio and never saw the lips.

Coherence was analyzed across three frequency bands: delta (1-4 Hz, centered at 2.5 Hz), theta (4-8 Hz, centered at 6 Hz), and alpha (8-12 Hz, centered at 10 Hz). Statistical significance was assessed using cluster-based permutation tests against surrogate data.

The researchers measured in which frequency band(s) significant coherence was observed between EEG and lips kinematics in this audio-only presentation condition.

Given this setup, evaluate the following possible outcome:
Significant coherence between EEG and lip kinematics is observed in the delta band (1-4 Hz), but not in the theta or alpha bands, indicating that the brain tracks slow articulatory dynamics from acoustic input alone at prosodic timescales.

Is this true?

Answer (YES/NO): YES